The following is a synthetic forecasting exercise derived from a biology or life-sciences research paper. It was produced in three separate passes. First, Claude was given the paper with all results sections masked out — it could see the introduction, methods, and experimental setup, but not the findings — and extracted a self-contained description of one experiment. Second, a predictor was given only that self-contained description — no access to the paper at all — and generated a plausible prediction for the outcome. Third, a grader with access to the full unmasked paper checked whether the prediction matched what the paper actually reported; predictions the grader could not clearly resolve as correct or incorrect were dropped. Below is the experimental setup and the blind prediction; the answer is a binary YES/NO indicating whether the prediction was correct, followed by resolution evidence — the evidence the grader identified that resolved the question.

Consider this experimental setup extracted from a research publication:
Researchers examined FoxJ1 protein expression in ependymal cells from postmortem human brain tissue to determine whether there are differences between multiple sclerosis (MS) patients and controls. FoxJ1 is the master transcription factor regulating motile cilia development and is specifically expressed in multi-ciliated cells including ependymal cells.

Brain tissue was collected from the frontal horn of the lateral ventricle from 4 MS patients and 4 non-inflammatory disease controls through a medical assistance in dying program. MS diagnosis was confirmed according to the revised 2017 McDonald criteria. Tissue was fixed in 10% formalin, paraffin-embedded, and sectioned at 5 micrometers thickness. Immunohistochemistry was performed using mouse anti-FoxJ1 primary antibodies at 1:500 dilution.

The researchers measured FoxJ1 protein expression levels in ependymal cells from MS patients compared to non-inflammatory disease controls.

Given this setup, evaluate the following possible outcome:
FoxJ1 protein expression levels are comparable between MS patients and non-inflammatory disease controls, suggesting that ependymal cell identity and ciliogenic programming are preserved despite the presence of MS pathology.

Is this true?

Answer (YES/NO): NO